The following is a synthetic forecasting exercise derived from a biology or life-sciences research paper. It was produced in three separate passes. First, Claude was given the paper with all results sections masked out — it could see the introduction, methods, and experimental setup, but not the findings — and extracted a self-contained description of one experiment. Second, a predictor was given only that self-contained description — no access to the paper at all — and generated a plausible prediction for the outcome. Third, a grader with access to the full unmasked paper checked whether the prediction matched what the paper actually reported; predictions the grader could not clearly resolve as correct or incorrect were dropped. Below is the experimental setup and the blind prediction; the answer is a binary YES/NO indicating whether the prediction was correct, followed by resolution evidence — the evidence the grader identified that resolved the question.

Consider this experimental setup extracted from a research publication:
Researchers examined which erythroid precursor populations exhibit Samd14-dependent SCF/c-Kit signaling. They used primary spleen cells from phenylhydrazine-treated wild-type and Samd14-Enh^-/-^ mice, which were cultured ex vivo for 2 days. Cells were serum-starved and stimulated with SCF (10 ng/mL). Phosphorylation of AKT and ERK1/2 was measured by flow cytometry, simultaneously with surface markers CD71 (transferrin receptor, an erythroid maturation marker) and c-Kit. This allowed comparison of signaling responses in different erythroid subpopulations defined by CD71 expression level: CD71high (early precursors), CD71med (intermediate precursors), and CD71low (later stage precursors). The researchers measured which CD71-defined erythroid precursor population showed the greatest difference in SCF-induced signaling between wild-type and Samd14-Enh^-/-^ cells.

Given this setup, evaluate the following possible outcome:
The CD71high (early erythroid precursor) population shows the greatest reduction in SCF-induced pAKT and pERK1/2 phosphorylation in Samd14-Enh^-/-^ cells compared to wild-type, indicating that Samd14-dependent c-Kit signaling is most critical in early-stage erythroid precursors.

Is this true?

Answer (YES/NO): NO